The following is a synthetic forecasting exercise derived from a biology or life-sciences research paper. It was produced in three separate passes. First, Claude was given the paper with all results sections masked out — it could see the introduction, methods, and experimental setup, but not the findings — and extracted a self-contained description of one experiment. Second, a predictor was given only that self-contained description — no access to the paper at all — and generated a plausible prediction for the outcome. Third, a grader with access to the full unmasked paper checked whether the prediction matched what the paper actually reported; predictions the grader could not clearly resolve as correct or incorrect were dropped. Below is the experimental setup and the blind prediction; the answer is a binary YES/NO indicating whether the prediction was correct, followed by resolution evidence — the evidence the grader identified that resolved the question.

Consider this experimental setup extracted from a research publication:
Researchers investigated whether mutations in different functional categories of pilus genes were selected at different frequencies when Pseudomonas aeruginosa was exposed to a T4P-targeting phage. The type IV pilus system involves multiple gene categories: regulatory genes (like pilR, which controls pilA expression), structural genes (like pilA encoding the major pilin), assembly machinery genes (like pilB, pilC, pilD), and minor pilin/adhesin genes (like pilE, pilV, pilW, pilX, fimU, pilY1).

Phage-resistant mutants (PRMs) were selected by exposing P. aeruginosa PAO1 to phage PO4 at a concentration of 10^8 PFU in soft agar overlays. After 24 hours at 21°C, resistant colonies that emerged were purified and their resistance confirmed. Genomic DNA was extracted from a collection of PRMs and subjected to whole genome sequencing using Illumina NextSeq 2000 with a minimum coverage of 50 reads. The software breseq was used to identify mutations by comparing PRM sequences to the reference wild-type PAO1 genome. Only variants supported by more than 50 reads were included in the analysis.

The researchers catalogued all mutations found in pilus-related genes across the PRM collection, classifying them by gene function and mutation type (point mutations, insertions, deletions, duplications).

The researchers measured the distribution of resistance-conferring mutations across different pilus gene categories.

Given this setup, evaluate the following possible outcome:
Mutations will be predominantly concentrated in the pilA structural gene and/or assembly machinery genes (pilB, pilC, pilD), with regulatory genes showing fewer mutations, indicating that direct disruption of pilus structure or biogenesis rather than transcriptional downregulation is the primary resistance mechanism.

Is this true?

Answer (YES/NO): NO